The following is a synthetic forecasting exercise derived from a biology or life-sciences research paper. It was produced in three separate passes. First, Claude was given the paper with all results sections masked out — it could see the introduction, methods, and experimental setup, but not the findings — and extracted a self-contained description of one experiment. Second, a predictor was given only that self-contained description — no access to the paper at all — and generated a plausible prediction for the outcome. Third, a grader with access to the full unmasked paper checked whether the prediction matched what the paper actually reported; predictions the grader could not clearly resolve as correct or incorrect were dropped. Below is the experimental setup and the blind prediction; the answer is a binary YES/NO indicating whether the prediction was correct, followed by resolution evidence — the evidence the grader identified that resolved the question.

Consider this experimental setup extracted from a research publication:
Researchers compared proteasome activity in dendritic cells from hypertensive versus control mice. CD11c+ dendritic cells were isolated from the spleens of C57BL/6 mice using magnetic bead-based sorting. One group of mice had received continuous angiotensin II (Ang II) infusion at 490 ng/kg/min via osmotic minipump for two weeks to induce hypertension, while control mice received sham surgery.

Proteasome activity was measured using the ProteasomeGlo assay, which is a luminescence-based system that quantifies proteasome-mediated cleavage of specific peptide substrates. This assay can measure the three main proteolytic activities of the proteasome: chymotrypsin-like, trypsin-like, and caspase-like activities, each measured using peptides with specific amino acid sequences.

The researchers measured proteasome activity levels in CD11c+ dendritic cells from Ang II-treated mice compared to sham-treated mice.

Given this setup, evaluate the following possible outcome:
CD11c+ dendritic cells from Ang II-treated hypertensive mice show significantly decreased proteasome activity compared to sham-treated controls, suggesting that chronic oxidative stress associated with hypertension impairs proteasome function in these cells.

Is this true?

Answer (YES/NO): NO